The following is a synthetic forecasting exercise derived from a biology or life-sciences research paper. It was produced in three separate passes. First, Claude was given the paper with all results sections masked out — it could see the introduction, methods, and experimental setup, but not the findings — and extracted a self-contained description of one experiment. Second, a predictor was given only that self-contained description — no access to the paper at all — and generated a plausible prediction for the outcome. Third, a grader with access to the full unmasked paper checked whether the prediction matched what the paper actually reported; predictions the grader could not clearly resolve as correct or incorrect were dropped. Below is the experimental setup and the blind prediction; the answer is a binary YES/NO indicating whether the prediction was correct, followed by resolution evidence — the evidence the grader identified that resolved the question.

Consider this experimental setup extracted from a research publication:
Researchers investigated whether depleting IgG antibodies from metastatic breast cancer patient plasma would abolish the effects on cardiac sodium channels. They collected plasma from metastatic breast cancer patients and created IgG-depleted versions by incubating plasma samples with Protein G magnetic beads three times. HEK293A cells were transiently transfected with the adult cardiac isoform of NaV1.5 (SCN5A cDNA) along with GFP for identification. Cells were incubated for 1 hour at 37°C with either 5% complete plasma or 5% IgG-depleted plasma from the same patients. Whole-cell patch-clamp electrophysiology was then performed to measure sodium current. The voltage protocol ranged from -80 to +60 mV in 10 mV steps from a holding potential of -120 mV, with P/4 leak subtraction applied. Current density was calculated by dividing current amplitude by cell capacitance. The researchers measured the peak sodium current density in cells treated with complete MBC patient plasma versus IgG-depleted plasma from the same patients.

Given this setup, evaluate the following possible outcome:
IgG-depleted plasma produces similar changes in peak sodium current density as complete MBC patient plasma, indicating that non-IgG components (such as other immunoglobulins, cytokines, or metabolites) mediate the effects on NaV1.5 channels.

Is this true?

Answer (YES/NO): NO